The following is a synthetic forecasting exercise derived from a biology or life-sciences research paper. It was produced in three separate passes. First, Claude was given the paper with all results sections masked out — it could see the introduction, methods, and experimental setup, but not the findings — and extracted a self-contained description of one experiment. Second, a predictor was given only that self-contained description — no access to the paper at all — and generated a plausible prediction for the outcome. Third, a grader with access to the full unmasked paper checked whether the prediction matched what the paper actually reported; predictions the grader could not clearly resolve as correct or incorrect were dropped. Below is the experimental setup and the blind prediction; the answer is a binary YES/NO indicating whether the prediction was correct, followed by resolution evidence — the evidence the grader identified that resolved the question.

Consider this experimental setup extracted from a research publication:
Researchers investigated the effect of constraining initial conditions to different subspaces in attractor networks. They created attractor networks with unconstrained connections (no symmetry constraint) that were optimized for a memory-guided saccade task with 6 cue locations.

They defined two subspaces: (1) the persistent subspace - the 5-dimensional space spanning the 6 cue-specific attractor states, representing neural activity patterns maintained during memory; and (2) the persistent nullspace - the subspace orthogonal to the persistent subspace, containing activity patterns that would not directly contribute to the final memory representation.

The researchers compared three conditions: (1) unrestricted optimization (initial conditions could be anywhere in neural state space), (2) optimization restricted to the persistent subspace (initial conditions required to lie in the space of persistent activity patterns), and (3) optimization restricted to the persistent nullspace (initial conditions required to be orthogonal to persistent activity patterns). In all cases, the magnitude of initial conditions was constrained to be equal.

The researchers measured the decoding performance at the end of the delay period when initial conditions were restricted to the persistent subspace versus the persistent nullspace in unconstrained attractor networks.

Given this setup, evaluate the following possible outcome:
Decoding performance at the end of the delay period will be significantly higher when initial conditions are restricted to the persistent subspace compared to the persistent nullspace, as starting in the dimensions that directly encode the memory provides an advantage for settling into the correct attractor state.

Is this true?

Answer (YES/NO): NO